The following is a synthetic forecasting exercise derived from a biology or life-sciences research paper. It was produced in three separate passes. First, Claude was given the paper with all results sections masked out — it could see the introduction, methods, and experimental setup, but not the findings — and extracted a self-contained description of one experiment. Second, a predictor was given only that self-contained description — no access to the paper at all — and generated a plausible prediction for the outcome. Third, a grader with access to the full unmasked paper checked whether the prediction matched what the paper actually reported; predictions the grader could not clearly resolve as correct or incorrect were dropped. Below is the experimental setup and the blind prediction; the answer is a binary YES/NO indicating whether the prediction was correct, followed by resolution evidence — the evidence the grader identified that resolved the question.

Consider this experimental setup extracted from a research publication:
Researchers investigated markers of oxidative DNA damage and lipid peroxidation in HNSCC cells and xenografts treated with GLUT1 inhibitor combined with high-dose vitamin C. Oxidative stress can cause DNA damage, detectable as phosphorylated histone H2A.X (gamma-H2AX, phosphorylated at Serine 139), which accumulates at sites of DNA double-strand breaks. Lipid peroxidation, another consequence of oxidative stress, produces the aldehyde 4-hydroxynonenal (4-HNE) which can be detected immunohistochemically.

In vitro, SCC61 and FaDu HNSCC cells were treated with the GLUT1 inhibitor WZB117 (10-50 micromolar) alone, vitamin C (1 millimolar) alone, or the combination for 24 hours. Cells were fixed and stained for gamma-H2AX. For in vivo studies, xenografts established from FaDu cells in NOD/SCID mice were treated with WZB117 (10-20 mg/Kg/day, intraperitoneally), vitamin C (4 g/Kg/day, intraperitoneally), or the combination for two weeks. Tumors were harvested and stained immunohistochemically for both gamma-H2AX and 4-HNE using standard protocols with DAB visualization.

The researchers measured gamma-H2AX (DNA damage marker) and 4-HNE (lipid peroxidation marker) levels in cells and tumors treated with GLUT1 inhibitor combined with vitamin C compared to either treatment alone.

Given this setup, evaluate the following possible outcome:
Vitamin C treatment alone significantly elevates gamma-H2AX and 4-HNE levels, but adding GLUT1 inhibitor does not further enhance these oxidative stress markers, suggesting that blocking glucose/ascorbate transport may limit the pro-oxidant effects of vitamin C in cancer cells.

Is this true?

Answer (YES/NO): NO